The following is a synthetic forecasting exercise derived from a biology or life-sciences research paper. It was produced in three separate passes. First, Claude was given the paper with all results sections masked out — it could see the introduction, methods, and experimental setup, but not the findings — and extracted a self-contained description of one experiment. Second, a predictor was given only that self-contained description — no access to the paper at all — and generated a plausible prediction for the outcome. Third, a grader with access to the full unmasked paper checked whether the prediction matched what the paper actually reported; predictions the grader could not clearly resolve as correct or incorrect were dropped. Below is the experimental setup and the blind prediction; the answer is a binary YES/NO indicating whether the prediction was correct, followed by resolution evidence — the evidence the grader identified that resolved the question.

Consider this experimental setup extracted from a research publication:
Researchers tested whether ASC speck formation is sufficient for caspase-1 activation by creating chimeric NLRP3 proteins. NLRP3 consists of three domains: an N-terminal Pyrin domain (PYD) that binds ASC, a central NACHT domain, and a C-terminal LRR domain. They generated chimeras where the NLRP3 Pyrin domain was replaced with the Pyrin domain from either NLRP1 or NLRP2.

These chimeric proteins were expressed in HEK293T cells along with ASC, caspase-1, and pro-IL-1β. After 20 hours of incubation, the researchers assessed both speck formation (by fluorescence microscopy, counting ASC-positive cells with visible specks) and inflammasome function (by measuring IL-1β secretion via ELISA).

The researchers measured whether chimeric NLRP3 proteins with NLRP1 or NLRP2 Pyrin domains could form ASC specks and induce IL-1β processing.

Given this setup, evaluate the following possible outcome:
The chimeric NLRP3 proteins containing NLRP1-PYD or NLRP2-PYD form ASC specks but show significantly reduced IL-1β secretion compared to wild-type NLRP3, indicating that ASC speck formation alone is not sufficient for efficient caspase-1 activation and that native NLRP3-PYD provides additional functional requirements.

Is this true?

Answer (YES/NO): YES